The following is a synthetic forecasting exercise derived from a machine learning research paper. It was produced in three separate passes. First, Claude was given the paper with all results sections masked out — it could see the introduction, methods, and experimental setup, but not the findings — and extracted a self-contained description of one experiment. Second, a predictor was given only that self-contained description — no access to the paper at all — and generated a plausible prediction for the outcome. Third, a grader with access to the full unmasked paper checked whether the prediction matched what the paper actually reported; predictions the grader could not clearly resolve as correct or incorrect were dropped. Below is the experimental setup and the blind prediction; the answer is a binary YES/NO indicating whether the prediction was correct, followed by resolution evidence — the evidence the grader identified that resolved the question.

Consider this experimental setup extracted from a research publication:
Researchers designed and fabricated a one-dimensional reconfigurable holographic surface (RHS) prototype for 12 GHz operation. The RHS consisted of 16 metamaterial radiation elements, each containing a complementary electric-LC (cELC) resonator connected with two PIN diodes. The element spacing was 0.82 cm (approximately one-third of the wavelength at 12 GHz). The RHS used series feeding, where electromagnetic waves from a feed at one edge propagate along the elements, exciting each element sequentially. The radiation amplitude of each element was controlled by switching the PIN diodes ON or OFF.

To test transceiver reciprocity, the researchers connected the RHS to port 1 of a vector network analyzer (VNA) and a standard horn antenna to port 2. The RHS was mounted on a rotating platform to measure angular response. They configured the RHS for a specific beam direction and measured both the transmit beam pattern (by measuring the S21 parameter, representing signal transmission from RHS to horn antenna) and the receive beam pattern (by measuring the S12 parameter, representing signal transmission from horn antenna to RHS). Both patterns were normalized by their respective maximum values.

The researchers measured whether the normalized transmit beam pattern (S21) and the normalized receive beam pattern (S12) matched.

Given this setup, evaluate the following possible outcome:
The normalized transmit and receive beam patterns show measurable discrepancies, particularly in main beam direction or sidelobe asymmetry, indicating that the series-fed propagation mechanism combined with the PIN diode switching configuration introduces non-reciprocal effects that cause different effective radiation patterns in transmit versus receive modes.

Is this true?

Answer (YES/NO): NO